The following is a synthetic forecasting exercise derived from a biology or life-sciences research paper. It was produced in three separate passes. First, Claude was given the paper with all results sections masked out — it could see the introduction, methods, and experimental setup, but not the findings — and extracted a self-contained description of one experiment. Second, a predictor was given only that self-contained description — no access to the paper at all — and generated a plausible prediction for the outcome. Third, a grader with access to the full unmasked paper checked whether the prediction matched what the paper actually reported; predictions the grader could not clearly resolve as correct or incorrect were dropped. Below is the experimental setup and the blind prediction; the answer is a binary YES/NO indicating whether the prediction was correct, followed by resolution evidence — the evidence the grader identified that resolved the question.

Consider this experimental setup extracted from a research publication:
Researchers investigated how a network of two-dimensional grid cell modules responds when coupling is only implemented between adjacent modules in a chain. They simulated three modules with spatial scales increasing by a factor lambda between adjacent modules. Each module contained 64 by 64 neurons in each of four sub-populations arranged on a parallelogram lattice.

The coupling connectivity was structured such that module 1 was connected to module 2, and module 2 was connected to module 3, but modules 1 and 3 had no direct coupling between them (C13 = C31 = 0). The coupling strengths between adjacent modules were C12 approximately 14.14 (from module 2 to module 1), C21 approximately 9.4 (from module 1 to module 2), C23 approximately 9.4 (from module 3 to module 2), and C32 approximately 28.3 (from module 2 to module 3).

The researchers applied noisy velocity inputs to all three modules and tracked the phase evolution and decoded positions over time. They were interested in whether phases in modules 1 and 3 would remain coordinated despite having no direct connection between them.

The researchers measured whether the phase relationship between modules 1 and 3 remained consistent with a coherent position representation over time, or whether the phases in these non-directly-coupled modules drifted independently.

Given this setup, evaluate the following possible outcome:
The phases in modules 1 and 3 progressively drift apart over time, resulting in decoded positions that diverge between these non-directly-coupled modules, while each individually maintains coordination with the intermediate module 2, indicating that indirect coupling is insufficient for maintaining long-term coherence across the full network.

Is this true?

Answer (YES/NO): NO